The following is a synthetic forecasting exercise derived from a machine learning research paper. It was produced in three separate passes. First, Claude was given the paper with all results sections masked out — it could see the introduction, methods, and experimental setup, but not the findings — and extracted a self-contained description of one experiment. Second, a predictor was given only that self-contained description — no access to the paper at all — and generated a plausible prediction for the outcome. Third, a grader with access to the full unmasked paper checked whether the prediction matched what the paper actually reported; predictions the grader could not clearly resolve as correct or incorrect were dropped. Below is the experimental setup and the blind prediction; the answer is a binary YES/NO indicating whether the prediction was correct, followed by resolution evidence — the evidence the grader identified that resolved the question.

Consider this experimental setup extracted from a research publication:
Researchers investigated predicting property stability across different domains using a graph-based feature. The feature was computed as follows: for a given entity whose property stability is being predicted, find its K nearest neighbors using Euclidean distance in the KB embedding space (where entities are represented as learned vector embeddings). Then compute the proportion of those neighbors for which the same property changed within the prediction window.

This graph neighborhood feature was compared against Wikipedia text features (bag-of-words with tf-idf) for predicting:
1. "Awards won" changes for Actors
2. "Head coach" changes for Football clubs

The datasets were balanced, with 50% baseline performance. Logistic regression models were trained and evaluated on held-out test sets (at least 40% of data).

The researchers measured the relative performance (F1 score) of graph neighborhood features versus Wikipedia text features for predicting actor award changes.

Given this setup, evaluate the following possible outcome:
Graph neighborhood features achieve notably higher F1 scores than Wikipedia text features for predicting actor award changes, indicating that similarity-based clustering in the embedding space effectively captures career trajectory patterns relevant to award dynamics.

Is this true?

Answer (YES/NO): NO